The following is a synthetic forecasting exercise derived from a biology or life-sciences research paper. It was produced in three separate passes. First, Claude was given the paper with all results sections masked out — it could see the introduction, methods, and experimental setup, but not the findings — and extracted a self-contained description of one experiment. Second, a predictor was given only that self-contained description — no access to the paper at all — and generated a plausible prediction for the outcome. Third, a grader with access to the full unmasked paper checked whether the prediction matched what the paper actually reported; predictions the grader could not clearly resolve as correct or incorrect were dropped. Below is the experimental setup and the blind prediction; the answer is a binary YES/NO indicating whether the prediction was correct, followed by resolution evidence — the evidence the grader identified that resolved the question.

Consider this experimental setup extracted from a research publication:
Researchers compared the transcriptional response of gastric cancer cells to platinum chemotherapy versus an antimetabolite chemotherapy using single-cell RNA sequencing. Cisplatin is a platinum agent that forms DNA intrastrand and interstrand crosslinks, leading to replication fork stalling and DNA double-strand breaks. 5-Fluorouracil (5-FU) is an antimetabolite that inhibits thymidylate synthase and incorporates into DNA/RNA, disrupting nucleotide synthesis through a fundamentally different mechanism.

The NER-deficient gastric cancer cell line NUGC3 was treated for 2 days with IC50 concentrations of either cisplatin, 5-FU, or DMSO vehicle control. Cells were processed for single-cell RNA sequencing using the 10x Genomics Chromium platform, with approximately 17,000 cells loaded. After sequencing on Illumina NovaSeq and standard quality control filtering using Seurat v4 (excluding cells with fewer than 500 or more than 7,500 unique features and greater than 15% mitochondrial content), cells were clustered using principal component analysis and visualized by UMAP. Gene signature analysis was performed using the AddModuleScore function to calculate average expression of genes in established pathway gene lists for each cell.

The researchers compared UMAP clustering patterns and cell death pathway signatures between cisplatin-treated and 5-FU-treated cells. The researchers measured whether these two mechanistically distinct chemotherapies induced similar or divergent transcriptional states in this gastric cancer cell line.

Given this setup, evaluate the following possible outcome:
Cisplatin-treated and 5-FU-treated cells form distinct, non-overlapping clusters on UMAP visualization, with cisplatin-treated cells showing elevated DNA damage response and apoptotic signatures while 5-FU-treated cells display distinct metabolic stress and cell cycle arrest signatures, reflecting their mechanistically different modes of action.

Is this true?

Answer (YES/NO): NO